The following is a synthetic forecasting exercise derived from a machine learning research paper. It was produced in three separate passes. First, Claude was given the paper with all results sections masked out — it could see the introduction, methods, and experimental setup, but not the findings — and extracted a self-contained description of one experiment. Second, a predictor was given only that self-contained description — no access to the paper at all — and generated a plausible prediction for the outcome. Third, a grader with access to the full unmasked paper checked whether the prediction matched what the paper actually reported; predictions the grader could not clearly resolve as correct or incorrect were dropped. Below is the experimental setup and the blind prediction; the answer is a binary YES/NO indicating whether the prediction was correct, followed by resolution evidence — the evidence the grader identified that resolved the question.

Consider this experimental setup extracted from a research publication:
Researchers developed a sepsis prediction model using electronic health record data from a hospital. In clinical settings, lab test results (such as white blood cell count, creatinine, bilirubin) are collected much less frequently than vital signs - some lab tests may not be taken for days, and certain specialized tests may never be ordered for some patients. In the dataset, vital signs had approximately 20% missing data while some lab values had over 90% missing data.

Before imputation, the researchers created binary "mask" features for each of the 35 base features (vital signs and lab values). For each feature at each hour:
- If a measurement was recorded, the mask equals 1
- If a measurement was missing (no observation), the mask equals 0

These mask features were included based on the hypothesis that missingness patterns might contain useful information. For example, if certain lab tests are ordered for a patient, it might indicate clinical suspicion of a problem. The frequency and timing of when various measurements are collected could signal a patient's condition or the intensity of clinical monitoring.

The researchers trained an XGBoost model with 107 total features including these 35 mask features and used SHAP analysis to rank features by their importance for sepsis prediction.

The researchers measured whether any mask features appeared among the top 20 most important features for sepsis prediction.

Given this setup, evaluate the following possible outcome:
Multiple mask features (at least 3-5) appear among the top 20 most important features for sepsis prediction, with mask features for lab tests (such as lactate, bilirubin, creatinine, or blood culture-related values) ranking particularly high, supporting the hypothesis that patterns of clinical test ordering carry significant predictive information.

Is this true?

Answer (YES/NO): NO